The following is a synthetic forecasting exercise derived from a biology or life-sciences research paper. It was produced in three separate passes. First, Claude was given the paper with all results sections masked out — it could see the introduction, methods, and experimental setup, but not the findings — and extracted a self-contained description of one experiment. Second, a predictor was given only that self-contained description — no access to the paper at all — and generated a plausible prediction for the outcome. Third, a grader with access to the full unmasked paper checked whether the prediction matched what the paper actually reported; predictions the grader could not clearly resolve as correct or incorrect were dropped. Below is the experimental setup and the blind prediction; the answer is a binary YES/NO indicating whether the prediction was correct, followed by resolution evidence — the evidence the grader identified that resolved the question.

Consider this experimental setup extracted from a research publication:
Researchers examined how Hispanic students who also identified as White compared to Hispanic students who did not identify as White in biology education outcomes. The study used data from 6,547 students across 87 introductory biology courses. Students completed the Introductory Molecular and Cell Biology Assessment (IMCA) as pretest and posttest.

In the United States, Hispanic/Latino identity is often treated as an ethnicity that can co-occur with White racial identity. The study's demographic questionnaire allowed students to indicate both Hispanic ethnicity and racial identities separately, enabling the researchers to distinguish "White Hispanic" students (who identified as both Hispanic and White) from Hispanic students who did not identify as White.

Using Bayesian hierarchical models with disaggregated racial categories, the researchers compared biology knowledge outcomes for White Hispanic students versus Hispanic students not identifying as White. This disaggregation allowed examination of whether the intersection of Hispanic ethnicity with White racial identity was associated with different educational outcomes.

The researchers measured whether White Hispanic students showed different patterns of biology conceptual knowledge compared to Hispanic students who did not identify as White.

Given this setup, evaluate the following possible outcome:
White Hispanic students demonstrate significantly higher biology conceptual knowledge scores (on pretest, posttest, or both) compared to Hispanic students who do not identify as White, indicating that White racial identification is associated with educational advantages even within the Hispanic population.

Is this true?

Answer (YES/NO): NO